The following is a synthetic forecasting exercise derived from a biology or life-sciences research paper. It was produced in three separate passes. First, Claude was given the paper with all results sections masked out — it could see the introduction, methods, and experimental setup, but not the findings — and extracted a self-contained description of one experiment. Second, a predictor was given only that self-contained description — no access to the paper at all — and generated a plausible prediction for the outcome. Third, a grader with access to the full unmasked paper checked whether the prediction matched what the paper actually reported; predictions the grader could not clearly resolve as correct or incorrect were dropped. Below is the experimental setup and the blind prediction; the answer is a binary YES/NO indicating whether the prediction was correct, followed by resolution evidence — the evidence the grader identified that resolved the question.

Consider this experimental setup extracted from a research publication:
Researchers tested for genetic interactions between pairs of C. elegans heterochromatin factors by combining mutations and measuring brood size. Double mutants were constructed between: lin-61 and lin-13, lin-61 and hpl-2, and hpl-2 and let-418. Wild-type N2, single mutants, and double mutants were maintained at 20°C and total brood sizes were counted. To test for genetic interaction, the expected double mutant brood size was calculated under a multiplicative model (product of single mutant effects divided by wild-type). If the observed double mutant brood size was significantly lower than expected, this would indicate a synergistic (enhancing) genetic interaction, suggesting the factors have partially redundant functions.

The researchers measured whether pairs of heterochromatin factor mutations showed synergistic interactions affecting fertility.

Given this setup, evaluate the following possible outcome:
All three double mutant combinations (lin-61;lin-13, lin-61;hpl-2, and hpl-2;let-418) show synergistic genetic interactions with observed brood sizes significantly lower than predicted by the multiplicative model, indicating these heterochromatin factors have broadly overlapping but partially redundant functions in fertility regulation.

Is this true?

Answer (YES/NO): YES